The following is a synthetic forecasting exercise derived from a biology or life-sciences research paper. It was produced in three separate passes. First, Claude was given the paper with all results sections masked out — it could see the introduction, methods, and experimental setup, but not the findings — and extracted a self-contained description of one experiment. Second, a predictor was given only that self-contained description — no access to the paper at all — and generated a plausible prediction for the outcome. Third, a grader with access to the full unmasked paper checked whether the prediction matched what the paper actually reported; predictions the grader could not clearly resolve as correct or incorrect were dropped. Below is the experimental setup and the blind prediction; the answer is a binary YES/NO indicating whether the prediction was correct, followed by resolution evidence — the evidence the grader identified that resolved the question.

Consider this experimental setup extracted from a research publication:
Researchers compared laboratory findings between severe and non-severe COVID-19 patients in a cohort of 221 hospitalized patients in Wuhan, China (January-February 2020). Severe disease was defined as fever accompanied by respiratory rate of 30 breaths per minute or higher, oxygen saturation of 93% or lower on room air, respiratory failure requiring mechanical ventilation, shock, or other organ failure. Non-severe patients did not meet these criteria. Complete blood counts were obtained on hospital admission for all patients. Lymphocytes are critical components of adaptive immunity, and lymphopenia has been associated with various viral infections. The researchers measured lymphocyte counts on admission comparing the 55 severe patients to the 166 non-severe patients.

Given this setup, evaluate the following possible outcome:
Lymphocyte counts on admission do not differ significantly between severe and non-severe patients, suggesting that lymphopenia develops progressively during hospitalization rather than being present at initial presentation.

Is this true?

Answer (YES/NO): NO